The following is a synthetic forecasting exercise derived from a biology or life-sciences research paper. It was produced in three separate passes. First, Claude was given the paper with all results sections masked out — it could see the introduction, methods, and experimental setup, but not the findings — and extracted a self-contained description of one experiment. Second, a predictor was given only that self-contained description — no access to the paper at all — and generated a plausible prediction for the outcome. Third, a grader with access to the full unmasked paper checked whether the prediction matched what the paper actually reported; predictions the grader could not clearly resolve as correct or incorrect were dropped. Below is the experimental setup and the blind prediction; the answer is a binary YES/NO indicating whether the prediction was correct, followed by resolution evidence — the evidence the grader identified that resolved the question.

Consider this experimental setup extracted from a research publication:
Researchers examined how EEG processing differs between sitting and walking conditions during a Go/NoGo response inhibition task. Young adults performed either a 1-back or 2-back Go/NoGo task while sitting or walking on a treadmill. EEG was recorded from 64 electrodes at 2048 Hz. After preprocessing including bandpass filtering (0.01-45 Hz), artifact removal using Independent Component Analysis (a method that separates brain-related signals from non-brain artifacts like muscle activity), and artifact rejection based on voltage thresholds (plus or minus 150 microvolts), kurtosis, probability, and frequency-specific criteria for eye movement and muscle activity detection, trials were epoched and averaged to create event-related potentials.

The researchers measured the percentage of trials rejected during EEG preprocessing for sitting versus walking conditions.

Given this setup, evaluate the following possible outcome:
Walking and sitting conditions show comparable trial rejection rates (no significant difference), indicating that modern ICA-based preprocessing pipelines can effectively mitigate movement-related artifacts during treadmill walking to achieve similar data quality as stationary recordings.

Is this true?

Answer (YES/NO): NO